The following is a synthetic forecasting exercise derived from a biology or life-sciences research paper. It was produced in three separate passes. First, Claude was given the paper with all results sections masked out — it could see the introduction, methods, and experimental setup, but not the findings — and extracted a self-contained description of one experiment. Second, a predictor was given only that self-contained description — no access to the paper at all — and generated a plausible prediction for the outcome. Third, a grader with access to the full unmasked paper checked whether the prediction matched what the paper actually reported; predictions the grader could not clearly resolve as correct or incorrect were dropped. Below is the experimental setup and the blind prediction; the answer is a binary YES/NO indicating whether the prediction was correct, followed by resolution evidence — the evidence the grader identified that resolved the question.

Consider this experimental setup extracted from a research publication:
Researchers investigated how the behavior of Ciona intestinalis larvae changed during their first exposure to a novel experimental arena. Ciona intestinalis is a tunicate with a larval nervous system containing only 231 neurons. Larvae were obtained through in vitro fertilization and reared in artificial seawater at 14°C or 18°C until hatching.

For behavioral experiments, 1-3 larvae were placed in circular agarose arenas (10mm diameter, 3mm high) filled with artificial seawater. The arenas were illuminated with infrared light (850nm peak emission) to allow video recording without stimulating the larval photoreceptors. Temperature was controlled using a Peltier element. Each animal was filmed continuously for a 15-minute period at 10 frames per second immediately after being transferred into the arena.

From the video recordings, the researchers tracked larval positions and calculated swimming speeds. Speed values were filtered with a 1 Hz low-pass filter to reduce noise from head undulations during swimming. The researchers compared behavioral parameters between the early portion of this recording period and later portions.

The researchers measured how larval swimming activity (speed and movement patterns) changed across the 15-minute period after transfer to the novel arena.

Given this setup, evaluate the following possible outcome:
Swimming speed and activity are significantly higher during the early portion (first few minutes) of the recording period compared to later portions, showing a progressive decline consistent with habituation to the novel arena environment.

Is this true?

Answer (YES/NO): YES